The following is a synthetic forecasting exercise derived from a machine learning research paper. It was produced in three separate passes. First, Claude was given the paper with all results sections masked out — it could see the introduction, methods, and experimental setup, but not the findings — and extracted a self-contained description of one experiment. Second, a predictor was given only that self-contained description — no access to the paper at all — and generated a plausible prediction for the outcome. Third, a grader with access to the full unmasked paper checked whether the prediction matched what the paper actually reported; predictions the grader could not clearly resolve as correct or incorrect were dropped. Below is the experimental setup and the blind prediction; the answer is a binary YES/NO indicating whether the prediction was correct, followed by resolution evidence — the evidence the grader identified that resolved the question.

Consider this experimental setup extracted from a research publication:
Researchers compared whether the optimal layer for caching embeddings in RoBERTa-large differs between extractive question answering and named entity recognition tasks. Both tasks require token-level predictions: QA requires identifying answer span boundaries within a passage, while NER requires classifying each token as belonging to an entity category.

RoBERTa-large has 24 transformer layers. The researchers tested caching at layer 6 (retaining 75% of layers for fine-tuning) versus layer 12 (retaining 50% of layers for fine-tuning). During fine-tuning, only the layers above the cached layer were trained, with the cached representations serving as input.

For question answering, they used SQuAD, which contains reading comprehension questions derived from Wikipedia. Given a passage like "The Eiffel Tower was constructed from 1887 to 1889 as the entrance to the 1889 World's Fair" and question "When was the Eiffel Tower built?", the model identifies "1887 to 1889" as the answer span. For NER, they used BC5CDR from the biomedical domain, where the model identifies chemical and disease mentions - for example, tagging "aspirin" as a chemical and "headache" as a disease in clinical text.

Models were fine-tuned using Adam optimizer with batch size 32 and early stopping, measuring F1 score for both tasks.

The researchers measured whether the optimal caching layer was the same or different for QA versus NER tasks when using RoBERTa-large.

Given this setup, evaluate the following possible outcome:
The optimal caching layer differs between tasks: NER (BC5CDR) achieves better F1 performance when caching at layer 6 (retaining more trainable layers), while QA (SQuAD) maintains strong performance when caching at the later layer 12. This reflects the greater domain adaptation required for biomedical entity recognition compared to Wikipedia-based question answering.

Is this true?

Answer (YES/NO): NO